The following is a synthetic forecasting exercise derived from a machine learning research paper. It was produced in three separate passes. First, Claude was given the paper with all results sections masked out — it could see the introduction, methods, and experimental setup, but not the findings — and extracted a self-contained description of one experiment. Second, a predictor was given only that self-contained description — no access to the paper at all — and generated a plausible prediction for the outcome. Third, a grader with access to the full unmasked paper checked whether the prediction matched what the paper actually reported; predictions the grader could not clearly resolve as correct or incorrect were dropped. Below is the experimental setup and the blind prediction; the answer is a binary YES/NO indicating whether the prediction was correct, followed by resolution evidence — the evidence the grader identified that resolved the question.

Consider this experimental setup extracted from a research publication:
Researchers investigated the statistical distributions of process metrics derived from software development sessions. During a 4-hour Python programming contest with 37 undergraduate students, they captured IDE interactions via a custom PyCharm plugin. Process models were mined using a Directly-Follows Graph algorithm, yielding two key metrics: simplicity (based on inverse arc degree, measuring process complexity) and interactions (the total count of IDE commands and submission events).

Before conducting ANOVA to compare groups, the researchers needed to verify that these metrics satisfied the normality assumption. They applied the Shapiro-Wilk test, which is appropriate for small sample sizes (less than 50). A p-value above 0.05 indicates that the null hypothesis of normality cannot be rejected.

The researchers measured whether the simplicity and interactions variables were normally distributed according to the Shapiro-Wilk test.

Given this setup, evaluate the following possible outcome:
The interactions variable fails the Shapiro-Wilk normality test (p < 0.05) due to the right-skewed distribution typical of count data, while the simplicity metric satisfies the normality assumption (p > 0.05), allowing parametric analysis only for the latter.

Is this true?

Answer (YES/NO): NO